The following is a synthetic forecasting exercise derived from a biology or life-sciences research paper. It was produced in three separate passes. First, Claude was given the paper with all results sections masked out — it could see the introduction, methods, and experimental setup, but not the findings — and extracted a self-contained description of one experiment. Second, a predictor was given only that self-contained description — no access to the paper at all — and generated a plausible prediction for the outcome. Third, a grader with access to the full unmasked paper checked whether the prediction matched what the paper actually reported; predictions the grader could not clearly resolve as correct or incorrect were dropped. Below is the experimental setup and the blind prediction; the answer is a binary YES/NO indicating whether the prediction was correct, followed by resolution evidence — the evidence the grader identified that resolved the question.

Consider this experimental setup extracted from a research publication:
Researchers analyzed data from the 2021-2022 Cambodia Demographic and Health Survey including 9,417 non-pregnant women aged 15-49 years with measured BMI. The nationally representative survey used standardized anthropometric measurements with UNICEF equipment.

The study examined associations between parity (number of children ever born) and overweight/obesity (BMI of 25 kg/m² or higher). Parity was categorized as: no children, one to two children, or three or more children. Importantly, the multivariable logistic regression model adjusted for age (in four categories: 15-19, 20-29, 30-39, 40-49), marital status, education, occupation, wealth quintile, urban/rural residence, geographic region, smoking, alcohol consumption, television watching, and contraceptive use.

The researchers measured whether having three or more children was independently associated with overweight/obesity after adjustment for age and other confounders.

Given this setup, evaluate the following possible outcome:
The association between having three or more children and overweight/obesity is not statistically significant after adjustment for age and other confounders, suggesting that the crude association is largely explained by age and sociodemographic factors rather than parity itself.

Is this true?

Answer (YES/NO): NO